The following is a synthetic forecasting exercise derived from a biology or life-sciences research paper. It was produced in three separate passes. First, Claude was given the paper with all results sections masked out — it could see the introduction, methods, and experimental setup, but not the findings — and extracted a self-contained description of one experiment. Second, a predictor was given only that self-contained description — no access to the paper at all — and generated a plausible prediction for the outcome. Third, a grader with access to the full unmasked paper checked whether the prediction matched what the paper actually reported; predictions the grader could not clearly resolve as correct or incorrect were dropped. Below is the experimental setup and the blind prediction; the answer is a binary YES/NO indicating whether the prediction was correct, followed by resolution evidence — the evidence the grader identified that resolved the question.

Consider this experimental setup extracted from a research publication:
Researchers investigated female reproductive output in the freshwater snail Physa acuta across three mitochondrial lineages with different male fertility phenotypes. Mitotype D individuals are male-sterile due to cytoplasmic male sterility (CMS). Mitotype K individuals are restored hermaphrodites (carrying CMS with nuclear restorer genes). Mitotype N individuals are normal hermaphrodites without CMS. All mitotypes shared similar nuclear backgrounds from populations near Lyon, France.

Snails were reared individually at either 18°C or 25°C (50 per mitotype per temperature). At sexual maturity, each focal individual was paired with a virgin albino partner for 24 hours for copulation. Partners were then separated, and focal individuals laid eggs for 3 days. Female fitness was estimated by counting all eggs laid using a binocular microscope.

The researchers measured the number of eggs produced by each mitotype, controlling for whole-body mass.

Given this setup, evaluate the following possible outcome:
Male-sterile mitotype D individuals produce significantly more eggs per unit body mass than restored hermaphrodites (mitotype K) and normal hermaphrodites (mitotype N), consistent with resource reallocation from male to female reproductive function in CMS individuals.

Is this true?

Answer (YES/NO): NO